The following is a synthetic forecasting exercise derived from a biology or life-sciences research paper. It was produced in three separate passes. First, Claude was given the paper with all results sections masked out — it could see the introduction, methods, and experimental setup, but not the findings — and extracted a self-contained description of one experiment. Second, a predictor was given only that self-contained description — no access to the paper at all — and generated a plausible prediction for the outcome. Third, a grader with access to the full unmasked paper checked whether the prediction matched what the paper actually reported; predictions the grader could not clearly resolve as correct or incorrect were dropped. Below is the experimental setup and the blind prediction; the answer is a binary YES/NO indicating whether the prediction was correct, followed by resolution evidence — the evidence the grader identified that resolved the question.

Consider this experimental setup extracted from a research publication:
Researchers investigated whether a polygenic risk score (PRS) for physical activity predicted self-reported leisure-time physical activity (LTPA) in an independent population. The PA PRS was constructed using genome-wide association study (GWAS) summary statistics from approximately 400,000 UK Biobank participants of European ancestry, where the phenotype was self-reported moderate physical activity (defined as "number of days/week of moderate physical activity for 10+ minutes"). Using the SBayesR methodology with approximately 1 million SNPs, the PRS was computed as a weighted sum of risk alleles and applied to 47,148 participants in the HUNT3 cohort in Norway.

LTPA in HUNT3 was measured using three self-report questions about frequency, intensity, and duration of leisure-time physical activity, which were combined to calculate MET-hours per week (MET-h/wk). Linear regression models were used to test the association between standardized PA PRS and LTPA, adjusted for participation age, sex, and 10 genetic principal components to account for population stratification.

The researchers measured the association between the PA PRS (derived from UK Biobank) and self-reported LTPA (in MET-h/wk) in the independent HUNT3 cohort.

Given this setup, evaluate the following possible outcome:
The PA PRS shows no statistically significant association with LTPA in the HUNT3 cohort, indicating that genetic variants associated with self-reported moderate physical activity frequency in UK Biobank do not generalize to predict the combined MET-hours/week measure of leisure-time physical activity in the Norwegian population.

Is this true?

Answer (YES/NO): NO